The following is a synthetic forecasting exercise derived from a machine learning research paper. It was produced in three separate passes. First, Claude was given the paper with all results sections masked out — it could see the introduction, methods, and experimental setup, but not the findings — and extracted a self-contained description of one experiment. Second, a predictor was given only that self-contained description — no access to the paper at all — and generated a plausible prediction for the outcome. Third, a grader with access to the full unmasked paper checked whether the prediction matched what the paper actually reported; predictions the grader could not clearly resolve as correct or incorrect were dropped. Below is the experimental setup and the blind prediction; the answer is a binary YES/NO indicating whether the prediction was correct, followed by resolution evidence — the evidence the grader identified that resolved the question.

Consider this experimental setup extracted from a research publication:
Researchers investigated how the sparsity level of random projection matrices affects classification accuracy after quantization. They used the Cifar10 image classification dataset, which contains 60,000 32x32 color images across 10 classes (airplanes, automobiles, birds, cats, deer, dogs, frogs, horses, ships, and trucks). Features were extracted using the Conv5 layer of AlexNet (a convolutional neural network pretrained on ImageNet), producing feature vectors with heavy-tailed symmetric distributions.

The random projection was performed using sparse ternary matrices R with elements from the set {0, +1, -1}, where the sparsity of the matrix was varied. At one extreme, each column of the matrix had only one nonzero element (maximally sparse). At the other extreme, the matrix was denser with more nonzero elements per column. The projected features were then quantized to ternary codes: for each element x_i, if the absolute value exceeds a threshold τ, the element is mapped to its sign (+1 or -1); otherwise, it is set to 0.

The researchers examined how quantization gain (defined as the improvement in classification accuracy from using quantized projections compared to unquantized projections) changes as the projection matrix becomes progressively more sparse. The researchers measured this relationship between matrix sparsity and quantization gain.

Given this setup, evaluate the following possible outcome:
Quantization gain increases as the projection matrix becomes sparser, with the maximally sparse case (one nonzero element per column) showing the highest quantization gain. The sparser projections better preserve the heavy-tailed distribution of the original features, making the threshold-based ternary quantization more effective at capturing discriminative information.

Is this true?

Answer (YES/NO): NO